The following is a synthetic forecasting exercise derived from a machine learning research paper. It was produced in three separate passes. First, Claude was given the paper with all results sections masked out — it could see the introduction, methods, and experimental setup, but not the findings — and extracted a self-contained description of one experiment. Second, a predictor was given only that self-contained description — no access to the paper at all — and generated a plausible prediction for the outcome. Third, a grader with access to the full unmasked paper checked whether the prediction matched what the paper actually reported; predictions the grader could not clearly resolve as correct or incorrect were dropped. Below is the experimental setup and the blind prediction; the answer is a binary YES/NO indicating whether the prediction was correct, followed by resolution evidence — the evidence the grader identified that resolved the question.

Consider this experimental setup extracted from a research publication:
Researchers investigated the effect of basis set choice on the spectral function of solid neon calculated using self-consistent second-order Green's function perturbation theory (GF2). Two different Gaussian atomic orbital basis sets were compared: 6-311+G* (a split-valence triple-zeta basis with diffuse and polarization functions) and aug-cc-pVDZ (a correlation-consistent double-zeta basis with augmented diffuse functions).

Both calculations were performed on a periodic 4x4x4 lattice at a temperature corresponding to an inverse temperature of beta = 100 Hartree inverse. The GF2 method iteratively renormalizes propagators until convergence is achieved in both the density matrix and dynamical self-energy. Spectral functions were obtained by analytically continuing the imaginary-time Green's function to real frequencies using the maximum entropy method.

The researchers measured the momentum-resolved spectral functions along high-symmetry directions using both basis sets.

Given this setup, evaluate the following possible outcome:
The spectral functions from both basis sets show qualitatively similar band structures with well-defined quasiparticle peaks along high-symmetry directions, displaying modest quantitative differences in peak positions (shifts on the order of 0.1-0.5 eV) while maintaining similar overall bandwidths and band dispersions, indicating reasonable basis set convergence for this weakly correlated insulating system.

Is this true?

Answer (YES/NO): NO